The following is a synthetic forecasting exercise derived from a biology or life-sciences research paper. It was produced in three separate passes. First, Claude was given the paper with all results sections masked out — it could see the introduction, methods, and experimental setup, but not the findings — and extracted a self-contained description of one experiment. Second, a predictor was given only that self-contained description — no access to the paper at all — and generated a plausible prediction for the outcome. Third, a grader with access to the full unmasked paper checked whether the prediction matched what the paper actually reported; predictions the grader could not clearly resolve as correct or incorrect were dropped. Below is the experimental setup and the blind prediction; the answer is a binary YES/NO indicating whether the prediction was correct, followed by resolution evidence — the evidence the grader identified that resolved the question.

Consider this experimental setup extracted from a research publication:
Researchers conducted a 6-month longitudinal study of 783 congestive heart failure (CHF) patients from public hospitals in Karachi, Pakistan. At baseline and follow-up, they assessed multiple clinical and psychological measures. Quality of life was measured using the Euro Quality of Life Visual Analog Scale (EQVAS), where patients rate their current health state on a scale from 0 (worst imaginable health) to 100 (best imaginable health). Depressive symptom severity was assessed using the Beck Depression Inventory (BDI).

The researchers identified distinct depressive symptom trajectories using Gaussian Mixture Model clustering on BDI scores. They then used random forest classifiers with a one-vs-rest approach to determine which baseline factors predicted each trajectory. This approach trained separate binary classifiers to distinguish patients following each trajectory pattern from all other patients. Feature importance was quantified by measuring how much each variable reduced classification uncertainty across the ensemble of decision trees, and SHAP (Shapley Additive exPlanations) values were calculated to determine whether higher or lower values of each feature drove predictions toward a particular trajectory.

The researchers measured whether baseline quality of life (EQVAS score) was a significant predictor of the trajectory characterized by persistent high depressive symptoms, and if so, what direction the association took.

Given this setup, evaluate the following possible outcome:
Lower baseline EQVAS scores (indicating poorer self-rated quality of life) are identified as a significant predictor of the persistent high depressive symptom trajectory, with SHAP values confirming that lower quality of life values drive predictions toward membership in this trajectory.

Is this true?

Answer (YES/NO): YES